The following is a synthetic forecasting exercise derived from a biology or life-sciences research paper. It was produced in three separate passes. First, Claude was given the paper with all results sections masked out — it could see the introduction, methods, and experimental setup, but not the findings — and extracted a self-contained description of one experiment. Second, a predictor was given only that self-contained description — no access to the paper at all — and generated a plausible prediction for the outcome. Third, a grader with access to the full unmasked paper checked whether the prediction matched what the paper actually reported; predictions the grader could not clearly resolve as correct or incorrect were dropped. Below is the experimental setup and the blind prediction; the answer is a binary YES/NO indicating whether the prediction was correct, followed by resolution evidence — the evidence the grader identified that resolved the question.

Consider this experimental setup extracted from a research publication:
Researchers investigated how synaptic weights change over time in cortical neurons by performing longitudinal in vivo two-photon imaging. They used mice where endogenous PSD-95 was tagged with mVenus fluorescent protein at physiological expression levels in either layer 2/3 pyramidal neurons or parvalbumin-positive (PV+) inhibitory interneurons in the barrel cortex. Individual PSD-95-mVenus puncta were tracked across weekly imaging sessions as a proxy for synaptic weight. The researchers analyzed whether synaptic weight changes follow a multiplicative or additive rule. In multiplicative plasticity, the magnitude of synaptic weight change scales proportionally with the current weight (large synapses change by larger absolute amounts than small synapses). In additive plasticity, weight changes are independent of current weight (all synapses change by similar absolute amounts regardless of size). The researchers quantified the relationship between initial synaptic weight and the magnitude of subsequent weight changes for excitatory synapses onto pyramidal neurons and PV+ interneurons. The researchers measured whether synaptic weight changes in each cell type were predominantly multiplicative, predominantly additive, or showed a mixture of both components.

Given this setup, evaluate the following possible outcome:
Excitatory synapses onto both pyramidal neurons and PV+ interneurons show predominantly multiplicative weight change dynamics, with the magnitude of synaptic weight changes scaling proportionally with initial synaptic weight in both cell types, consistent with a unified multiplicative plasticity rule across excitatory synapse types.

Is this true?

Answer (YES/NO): NO